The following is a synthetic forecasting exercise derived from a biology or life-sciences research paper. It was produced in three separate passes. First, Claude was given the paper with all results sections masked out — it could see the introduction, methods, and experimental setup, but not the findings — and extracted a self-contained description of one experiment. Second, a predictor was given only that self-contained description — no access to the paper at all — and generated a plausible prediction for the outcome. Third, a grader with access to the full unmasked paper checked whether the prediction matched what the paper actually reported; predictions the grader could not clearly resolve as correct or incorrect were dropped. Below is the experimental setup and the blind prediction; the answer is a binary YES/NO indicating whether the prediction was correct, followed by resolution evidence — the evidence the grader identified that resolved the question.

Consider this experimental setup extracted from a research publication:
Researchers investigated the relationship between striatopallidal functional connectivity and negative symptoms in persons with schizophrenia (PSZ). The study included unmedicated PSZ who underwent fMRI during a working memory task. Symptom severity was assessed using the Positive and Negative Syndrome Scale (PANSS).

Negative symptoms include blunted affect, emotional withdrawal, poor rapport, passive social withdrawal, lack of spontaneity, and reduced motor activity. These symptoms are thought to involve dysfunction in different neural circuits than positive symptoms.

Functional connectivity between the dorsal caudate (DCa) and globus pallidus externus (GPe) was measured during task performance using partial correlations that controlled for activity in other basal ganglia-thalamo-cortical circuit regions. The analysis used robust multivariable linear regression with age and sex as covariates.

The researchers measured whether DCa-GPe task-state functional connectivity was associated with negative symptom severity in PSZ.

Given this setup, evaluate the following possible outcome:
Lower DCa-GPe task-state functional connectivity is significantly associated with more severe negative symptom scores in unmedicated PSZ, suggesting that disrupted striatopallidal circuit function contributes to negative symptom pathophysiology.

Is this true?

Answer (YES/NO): NO